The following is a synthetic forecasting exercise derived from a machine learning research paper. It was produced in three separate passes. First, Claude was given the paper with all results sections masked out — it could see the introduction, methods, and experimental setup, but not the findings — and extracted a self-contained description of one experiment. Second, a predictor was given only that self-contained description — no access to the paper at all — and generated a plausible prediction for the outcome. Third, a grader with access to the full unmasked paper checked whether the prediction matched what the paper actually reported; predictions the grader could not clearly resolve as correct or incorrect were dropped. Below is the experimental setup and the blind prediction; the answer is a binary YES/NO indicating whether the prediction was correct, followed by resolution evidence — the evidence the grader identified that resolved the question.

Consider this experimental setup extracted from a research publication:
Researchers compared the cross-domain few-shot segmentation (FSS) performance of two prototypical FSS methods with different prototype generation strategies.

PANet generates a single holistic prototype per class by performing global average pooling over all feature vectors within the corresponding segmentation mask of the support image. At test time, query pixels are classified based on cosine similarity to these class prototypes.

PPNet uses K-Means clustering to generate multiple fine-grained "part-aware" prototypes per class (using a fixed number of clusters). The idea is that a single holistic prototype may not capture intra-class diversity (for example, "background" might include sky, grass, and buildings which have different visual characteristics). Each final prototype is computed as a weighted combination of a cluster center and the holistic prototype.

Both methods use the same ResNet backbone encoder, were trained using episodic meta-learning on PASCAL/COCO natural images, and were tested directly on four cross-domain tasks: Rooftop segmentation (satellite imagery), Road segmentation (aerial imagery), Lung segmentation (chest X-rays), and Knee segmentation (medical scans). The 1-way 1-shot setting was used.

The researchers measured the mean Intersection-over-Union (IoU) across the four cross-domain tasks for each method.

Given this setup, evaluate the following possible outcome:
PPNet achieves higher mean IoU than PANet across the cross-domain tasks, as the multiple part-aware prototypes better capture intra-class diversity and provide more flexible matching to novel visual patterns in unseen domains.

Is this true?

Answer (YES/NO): NO